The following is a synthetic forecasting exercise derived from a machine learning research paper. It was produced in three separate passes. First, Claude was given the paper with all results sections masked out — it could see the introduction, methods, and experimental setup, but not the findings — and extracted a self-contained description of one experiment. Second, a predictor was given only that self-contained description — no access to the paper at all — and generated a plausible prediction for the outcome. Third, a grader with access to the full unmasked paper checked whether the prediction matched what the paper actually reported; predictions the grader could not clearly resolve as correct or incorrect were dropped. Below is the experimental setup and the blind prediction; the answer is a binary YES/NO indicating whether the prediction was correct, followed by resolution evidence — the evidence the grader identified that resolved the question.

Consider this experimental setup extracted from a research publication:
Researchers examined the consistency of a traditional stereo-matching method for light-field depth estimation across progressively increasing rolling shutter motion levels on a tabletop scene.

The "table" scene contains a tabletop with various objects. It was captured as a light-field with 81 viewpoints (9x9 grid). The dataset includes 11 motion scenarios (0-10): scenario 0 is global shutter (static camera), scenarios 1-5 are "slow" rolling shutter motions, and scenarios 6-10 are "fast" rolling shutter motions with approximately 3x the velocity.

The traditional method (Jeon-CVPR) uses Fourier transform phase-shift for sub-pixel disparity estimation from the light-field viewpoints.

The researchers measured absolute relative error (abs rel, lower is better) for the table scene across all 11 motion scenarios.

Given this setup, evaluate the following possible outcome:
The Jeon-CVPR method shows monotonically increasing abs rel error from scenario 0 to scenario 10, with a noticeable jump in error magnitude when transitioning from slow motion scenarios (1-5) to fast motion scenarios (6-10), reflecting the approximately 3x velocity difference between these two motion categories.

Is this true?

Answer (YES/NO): NO